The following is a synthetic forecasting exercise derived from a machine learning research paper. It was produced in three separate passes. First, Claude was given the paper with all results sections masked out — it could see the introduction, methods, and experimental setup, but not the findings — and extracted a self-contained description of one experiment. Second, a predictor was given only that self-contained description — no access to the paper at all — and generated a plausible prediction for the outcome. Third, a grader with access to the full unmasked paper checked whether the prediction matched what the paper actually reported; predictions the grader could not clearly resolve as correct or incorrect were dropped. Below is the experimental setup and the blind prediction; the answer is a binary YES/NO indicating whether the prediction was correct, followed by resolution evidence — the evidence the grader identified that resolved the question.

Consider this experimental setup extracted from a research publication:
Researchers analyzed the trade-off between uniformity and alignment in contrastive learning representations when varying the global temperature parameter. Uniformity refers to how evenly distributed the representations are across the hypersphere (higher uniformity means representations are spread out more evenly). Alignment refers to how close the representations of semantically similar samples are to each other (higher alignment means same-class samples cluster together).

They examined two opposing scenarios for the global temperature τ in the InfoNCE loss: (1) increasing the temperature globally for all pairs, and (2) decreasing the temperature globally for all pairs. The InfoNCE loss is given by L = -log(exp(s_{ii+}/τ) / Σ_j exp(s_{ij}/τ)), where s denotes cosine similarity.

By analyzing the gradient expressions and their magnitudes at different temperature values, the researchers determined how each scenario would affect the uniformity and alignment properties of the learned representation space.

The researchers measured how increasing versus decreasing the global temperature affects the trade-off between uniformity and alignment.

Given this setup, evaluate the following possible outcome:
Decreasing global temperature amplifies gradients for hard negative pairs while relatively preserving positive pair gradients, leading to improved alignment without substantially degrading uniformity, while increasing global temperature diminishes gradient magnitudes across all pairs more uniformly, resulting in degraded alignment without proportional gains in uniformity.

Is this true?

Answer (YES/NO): NO